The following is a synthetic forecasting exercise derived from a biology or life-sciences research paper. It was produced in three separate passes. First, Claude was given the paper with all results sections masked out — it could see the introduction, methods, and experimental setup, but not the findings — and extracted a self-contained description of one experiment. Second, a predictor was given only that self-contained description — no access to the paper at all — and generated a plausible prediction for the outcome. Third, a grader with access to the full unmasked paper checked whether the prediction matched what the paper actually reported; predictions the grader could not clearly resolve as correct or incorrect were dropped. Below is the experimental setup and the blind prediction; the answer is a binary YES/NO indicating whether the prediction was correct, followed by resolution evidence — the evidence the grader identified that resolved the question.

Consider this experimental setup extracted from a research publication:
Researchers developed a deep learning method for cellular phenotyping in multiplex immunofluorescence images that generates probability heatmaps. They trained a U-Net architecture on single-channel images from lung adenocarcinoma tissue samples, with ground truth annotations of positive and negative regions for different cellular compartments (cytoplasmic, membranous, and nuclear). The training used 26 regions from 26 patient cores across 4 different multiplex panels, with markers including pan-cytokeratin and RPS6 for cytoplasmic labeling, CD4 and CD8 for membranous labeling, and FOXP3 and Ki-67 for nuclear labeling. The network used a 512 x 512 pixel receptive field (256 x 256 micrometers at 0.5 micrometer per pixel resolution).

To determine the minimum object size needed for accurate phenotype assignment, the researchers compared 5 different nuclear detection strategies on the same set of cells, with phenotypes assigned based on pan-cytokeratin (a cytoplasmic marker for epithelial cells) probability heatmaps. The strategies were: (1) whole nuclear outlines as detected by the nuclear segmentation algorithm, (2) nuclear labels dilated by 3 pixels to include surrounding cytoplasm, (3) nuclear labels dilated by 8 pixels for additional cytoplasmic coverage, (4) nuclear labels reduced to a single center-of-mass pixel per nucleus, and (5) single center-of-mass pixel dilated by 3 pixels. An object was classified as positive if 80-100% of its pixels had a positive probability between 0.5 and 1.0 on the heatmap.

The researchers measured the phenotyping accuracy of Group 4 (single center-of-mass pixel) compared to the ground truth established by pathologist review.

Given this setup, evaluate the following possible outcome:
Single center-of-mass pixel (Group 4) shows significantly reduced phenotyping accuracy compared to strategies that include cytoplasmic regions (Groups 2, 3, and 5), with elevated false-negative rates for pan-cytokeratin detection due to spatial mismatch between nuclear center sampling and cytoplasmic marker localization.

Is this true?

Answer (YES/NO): NO